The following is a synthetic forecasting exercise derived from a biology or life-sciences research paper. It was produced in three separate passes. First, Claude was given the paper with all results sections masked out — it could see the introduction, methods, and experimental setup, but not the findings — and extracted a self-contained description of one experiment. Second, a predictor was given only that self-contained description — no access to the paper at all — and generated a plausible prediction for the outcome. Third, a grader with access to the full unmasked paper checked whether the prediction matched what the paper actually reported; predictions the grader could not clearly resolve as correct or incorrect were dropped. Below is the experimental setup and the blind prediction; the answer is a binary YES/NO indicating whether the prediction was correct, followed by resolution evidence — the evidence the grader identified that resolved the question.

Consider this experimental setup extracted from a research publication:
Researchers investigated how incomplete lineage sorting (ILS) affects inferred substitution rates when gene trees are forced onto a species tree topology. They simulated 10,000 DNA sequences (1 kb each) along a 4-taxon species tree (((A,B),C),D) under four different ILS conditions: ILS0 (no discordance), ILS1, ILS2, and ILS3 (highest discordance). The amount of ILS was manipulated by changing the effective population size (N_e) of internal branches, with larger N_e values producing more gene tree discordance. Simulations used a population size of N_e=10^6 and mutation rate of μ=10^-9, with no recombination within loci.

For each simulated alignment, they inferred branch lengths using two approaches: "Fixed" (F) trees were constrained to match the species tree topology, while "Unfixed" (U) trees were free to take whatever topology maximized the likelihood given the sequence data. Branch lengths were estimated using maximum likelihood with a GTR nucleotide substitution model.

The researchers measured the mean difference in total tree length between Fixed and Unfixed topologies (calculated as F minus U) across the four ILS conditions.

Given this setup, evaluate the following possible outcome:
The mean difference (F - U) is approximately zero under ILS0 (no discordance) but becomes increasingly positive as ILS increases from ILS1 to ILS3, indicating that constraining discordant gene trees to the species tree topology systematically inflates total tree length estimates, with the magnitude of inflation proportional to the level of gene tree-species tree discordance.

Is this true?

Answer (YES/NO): YES